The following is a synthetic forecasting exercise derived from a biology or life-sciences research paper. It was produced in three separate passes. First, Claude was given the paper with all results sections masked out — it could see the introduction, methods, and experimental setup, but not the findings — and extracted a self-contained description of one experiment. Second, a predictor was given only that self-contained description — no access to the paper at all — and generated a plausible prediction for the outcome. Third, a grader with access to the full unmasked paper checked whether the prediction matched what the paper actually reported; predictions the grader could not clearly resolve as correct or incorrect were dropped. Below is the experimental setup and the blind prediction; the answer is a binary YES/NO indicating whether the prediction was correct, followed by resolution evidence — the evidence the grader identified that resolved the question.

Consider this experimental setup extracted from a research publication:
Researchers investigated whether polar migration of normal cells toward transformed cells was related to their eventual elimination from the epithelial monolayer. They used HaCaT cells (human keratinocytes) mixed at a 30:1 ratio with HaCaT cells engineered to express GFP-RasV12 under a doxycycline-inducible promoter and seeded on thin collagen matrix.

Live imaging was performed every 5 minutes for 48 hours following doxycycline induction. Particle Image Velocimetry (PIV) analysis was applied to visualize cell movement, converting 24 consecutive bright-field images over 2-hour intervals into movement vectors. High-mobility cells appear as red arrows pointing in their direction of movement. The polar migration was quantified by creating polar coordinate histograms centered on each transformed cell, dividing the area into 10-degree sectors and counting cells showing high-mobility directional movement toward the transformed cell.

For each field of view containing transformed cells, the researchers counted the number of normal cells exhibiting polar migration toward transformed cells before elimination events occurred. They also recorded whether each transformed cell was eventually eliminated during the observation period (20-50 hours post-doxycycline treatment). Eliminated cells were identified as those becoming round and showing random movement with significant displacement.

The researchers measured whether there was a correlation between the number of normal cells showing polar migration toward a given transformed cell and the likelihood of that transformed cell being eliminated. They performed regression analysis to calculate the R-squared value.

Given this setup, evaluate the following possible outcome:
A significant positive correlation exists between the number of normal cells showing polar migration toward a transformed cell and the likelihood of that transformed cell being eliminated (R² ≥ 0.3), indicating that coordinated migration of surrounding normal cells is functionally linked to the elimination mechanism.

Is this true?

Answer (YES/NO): YES